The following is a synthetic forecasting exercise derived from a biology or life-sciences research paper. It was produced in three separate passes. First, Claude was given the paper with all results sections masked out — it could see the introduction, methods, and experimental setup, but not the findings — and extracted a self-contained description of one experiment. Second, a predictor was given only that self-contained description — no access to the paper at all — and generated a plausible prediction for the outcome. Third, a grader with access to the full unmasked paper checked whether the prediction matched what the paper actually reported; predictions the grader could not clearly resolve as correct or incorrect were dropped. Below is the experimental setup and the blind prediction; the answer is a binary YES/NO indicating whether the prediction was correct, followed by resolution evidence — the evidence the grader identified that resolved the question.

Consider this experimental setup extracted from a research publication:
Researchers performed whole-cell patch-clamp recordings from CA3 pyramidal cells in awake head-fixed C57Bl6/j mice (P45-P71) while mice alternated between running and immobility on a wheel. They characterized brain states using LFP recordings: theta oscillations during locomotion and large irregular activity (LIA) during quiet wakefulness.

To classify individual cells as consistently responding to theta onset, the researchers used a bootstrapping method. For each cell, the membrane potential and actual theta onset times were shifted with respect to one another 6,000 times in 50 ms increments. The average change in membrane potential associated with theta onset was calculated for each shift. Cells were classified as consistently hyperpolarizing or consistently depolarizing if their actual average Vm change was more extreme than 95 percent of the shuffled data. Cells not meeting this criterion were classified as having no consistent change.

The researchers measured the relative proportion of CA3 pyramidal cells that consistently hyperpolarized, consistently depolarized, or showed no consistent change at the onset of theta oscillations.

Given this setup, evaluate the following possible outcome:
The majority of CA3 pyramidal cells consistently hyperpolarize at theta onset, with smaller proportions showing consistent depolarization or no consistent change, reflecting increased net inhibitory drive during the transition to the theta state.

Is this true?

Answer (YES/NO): NO